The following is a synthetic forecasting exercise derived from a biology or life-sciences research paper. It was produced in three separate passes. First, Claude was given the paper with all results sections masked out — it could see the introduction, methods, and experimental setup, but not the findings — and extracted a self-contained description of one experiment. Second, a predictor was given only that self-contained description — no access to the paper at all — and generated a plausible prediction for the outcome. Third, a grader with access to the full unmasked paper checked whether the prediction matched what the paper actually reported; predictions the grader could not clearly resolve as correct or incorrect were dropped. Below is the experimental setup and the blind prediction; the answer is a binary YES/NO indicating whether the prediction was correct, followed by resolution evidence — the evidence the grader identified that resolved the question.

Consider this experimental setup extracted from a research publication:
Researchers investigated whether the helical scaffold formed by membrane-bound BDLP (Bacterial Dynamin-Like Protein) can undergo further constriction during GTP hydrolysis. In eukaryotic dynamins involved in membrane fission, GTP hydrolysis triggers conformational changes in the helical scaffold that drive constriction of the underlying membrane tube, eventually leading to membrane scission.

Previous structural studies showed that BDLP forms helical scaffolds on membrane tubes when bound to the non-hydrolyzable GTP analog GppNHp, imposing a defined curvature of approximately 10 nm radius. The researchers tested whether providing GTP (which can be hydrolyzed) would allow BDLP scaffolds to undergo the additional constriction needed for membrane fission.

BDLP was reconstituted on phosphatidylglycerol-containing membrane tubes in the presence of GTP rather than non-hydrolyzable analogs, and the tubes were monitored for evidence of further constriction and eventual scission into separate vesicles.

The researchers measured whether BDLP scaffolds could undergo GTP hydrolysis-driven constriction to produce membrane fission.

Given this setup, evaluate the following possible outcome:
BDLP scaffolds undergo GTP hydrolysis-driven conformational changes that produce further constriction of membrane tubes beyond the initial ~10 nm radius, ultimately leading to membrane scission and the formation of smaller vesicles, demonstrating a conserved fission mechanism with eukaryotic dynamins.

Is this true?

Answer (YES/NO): NO